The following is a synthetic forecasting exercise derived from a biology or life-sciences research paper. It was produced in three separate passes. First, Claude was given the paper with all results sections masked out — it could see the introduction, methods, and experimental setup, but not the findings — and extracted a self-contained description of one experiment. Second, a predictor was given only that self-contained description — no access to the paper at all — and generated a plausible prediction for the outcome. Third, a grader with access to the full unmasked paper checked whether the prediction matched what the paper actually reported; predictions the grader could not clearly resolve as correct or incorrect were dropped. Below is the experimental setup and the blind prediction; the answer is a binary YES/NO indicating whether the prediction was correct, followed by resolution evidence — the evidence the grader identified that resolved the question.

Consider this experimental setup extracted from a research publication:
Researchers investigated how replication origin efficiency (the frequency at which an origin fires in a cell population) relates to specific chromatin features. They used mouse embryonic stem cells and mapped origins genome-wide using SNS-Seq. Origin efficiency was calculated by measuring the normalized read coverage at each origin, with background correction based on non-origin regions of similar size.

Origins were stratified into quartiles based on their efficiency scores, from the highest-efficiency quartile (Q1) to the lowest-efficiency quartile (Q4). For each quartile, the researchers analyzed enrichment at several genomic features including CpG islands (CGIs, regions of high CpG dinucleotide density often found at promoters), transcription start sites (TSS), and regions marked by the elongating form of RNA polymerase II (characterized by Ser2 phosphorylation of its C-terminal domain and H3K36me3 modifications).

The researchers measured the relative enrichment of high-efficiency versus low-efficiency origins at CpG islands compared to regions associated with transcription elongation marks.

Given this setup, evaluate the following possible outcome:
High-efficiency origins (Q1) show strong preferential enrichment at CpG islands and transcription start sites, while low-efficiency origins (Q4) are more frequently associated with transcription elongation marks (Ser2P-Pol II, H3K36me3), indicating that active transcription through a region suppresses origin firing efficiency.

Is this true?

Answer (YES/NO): NO